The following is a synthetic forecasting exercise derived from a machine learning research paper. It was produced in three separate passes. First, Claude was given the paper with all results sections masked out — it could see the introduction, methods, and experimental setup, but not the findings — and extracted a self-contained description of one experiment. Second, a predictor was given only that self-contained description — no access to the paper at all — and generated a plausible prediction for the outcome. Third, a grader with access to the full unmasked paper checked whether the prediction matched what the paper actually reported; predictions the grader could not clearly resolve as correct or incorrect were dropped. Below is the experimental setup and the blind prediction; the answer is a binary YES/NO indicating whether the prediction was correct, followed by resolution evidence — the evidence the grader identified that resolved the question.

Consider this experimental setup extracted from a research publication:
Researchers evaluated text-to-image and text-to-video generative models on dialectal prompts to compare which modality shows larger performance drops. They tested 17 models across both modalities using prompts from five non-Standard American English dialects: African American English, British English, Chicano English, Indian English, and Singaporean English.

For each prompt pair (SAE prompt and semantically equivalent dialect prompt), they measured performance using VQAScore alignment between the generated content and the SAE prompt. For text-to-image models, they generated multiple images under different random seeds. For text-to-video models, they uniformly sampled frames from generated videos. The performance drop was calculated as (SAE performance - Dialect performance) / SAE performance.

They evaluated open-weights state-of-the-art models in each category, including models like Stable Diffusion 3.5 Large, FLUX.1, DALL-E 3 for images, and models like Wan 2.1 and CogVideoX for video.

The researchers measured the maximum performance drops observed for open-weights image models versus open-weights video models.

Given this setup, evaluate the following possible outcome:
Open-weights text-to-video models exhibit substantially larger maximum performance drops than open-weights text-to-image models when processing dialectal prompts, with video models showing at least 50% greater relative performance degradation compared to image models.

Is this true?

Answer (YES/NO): NO